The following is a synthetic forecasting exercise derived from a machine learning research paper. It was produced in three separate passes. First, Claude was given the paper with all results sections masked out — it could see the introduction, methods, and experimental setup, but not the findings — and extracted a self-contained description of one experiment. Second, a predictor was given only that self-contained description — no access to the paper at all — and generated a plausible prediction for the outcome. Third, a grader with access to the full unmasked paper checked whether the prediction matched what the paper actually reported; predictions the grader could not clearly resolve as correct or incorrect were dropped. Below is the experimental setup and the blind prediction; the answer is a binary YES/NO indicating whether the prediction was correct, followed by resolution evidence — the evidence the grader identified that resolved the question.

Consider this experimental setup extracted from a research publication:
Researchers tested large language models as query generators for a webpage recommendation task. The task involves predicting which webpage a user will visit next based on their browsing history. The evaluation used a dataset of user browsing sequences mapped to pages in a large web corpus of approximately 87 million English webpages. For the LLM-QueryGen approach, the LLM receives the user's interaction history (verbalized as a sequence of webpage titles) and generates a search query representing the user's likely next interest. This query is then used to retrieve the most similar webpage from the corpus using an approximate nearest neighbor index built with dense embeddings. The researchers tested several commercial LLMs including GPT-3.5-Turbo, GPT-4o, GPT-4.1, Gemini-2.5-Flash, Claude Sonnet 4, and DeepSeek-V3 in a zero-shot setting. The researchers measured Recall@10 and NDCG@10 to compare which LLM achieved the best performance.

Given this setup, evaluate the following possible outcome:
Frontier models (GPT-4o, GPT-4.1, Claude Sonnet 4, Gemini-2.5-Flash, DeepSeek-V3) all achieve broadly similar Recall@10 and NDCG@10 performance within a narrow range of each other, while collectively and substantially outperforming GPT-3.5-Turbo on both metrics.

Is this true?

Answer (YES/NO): NO